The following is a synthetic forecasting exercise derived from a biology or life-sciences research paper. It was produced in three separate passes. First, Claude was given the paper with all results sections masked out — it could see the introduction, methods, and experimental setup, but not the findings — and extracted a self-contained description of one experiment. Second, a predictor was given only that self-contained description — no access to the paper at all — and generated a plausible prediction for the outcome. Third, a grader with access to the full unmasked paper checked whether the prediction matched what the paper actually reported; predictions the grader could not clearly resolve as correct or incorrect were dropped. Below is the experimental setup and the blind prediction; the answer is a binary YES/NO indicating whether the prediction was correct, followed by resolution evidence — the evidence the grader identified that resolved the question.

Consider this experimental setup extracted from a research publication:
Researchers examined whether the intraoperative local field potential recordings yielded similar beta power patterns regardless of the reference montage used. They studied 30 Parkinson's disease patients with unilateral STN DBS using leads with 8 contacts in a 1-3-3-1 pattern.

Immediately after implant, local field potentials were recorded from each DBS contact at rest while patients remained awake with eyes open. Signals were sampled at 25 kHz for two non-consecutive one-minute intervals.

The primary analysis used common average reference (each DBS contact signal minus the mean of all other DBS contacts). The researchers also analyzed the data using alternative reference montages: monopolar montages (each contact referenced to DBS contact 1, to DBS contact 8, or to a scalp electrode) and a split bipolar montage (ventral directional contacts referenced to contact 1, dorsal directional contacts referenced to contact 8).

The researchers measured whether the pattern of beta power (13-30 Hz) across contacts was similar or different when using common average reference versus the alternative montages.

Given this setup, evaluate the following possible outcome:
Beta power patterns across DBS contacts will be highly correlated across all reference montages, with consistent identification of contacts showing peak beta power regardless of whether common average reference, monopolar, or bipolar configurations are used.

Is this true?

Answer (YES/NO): YES